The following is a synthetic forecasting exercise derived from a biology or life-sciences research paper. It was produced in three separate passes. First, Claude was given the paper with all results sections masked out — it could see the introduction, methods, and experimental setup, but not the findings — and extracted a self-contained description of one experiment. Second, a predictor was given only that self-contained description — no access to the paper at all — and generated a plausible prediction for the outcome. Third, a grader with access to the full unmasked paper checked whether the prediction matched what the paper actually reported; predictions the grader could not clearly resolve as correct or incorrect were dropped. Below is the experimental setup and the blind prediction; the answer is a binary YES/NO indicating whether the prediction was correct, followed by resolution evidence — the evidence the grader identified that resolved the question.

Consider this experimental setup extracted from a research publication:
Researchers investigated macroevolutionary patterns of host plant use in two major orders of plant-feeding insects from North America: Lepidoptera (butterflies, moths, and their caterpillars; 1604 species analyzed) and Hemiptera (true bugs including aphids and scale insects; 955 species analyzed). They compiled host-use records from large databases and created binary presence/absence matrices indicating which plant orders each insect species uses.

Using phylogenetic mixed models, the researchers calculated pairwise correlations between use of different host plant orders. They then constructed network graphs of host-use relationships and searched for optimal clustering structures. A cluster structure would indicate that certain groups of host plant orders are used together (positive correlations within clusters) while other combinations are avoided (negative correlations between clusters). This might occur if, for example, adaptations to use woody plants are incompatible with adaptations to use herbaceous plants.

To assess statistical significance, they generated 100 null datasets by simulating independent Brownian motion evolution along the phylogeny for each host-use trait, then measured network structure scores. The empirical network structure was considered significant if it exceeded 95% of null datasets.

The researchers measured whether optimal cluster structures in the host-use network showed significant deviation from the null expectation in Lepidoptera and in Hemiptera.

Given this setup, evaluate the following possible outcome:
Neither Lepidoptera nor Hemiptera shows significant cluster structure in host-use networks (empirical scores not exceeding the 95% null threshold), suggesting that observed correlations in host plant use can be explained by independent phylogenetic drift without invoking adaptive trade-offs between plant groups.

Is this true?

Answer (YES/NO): NO